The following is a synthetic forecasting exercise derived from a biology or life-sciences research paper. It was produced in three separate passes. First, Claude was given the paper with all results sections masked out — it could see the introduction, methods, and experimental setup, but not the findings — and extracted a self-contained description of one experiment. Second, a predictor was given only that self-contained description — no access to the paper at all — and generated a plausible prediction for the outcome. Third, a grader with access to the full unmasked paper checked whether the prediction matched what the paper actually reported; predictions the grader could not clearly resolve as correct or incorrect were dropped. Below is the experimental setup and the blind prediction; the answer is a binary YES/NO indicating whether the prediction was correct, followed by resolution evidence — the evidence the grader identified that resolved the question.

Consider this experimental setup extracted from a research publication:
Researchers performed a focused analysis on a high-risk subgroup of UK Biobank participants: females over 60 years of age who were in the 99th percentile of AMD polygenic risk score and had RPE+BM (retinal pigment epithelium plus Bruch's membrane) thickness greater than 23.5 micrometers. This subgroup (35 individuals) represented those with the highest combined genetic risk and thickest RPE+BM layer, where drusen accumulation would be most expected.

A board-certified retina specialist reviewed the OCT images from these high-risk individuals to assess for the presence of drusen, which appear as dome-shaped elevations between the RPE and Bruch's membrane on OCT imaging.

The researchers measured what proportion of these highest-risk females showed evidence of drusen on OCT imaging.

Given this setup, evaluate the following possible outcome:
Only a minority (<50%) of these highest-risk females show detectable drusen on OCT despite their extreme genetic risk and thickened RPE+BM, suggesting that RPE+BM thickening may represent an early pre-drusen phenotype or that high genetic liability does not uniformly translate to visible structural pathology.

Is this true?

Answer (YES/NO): NO